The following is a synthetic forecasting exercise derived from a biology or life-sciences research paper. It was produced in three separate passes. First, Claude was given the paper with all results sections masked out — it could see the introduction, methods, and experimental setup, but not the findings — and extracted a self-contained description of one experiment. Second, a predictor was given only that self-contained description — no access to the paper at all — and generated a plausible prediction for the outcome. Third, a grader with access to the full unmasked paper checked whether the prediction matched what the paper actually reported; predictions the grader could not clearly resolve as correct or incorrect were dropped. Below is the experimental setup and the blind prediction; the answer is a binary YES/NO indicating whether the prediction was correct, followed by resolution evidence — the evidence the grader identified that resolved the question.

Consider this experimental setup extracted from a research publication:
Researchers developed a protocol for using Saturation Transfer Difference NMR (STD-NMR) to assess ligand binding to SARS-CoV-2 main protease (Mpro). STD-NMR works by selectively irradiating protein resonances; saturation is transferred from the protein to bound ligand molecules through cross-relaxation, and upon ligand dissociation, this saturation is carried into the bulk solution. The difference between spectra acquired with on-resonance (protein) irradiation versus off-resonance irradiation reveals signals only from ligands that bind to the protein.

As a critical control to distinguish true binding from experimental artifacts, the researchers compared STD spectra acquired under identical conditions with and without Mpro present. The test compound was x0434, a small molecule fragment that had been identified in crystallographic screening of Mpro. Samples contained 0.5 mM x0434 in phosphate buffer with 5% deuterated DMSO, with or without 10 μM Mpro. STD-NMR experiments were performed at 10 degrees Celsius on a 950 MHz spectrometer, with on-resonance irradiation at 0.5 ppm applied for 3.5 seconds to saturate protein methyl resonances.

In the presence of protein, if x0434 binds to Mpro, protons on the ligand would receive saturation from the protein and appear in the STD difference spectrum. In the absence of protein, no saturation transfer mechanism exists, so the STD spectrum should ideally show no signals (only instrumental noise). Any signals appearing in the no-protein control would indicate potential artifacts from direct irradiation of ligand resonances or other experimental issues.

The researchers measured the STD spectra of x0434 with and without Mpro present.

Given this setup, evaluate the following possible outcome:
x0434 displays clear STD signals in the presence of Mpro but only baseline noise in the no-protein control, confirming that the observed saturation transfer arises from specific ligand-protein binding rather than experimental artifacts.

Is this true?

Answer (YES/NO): YES